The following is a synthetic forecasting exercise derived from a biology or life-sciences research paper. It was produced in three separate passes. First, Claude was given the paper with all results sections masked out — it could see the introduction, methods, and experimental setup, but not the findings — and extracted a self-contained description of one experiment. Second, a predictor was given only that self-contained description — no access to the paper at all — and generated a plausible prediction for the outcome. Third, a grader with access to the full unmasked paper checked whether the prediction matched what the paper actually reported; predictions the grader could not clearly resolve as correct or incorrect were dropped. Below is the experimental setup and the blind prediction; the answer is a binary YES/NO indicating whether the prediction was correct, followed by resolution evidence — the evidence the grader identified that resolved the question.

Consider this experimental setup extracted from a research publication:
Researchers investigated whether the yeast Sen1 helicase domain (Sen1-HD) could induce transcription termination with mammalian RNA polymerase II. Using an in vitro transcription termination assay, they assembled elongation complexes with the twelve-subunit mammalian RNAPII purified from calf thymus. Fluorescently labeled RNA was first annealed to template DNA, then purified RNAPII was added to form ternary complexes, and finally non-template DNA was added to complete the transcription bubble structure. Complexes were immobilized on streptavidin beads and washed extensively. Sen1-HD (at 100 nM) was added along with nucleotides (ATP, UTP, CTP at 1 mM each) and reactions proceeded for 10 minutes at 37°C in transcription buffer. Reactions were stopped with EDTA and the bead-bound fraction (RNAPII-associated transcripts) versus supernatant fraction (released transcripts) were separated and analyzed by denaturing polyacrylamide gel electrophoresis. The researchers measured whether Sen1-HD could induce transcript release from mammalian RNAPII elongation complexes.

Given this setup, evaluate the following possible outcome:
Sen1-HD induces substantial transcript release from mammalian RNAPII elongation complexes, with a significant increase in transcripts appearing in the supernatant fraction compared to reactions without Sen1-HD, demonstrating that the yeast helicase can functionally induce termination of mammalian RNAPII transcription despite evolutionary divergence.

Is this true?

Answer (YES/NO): NO